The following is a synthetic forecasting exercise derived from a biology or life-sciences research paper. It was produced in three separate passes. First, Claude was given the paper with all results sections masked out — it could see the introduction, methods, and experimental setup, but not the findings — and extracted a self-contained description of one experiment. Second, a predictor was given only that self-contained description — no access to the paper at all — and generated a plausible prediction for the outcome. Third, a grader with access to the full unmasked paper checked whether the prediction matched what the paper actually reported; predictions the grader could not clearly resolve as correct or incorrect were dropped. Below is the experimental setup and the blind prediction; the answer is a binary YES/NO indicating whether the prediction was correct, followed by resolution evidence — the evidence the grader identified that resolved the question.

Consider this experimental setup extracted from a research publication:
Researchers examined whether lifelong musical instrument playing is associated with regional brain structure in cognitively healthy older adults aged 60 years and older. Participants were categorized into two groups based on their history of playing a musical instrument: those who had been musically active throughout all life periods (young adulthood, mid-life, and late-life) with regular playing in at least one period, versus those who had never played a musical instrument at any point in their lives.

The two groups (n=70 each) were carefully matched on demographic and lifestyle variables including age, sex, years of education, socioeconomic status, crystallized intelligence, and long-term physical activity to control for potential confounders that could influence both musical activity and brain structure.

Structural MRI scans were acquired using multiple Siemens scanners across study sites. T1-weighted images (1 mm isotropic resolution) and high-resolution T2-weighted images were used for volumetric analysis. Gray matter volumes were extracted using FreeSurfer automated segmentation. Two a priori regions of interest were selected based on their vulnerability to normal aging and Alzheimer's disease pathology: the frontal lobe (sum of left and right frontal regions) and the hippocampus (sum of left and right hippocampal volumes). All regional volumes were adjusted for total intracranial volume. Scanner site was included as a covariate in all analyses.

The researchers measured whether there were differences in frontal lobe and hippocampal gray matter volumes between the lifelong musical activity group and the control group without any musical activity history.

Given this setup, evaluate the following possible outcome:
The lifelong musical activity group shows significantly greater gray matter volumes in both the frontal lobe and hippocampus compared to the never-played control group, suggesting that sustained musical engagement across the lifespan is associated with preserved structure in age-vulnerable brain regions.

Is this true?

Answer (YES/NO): NO